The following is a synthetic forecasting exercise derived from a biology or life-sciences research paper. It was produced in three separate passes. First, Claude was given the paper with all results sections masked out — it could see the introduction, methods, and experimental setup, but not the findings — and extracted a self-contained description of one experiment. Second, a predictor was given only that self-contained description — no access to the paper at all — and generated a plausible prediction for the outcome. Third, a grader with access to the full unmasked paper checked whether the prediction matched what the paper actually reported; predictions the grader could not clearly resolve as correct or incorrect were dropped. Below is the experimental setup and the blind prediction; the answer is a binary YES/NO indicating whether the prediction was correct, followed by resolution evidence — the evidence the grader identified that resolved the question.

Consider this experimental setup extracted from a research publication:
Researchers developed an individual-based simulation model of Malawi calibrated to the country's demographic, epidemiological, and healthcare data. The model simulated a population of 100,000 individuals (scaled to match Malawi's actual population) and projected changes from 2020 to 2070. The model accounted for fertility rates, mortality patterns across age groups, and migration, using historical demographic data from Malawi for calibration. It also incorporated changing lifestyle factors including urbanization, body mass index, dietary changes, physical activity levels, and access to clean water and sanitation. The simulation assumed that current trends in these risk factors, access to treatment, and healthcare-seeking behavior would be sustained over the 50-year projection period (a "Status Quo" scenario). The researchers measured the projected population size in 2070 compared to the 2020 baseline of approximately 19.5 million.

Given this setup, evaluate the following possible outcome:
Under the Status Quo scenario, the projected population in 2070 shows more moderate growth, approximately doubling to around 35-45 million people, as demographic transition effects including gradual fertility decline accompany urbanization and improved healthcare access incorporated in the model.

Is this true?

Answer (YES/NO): NO